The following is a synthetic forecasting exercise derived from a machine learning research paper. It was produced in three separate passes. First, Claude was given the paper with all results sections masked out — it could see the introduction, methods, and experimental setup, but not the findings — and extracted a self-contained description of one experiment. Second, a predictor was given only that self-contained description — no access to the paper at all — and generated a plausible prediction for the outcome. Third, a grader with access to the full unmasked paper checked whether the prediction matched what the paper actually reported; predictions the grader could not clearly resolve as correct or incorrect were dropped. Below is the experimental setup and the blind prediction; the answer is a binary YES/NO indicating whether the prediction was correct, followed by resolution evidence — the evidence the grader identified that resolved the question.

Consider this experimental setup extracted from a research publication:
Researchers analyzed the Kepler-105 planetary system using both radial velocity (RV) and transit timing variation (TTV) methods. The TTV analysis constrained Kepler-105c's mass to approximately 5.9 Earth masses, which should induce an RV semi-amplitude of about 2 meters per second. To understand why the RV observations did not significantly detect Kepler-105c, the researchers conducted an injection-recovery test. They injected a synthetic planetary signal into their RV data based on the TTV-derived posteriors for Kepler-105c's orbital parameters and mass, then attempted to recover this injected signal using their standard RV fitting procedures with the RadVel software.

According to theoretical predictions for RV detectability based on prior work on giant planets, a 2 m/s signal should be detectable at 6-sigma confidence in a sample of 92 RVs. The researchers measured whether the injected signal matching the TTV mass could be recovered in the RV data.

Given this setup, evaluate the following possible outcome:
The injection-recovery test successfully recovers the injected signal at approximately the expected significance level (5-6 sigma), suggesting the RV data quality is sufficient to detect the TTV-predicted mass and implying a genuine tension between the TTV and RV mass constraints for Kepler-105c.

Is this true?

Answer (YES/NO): NO